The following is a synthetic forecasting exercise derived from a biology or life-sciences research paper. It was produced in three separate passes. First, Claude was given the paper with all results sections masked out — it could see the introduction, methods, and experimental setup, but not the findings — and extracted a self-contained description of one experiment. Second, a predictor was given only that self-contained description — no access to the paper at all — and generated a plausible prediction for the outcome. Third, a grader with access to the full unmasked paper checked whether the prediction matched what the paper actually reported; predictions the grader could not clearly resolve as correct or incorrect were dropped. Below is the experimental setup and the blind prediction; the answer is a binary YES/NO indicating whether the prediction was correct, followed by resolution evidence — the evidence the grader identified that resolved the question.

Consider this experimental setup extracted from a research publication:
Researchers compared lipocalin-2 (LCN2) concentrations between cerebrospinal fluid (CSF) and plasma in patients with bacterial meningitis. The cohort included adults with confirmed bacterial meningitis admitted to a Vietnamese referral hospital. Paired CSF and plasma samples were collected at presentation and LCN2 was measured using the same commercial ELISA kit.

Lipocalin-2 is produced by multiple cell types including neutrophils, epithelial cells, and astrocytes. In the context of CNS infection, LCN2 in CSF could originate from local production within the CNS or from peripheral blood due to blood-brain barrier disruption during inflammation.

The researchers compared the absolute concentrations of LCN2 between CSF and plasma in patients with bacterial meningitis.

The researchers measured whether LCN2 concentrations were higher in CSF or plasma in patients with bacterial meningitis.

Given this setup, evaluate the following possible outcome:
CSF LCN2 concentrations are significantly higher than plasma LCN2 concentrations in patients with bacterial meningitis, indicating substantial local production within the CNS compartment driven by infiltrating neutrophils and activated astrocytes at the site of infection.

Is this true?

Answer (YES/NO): YES